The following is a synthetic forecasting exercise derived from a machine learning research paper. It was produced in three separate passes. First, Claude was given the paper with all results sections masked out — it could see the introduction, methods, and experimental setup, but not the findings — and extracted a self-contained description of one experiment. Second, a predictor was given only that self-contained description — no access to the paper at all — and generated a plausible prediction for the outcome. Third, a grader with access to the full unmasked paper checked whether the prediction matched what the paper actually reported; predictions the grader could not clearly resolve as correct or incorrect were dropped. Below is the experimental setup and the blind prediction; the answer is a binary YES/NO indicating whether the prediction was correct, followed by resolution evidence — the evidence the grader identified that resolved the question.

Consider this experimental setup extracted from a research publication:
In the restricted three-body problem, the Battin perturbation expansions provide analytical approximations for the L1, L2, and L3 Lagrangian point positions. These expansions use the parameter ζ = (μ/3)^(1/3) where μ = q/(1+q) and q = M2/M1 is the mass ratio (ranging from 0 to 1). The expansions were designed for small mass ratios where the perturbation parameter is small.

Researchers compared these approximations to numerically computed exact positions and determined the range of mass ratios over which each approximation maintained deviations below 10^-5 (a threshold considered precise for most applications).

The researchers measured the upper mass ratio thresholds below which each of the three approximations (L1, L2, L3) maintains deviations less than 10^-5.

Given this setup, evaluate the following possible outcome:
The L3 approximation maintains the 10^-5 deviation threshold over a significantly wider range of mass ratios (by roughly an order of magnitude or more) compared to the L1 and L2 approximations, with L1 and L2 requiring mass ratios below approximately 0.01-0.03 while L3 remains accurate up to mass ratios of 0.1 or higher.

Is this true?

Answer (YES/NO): YES